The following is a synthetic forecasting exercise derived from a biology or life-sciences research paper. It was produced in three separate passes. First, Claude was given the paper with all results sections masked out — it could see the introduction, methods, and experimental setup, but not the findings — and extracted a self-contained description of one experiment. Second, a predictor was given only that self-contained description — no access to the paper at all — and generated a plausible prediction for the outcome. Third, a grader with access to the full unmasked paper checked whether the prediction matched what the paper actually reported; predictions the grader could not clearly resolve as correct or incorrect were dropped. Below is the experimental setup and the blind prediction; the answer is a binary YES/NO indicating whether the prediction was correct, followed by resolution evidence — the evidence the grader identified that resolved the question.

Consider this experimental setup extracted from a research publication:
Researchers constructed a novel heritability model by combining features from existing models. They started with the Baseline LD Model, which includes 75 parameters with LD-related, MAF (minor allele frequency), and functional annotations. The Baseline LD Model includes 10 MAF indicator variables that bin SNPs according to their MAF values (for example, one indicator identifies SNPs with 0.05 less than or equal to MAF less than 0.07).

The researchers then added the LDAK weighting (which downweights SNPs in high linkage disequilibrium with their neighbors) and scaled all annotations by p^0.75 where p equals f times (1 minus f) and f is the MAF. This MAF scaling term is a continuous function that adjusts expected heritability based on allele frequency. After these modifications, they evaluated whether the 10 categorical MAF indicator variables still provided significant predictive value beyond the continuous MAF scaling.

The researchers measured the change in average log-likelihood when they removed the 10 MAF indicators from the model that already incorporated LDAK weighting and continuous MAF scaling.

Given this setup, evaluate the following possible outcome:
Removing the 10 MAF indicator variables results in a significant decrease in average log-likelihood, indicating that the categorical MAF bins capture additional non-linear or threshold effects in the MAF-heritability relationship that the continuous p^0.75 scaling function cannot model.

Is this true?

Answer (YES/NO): NO